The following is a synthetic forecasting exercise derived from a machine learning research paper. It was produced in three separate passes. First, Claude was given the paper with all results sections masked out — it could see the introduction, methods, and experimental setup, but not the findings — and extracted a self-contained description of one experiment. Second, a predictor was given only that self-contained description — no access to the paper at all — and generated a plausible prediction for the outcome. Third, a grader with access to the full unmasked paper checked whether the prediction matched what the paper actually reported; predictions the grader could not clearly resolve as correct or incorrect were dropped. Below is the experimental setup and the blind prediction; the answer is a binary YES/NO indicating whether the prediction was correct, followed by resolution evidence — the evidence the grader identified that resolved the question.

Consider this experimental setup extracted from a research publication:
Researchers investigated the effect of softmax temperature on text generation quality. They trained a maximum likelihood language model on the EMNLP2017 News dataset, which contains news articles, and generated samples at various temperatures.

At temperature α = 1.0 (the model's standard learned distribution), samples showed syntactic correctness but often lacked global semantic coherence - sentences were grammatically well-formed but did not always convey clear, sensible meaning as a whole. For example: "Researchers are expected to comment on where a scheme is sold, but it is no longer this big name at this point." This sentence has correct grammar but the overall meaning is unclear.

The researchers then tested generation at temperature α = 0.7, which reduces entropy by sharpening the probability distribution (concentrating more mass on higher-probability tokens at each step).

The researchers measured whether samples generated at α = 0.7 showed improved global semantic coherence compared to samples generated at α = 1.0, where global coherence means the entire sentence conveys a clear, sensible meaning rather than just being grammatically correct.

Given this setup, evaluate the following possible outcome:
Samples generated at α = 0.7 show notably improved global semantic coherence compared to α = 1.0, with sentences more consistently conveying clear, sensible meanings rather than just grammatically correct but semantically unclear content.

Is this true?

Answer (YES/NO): YES